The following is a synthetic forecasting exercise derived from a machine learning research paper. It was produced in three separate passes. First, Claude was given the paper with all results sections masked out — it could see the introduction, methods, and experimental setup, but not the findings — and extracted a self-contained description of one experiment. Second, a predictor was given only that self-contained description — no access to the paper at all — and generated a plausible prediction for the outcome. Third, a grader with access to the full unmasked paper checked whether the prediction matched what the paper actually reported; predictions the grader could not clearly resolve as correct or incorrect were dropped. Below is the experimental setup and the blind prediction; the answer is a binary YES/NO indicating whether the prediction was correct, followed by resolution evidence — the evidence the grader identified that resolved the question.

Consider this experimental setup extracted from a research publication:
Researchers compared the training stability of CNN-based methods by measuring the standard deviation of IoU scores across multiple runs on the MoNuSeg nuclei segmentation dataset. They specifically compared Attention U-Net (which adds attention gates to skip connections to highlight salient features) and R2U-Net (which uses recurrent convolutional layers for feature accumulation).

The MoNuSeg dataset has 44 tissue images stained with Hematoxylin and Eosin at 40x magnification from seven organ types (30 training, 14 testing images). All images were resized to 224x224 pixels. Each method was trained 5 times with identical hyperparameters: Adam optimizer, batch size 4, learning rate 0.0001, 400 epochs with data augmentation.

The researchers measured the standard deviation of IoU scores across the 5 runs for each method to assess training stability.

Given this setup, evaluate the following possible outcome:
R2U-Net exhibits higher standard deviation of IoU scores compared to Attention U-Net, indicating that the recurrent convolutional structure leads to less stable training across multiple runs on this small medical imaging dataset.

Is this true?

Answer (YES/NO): NO